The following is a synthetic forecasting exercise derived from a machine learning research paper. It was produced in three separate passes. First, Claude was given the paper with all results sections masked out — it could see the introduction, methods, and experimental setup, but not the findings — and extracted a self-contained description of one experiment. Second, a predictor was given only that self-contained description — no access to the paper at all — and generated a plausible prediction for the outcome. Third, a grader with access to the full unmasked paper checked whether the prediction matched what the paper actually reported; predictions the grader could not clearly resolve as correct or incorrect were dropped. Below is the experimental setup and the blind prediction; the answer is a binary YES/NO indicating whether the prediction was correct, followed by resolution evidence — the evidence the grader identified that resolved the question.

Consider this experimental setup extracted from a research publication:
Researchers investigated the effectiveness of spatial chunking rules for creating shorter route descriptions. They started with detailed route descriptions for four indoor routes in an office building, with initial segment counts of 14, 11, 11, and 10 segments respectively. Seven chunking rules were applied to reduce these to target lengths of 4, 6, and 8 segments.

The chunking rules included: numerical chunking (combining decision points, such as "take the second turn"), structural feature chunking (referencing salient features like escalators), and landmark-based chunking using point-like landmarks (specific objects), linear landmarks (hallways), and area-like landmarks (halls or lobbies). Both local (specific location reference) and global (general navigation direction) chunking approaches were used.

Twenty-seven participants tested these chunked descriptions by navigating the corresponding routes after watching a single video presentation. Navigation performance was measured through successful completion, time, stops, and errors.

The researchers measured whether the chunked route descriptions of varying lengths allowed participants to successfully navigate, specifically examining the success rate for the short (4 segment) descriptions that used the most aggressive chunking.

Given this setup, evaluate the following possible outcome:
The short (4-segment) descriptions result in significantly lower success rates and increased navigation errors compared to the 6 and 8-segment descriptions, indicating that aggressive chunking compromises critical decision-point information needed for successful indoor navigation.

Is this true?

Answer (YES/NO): NO